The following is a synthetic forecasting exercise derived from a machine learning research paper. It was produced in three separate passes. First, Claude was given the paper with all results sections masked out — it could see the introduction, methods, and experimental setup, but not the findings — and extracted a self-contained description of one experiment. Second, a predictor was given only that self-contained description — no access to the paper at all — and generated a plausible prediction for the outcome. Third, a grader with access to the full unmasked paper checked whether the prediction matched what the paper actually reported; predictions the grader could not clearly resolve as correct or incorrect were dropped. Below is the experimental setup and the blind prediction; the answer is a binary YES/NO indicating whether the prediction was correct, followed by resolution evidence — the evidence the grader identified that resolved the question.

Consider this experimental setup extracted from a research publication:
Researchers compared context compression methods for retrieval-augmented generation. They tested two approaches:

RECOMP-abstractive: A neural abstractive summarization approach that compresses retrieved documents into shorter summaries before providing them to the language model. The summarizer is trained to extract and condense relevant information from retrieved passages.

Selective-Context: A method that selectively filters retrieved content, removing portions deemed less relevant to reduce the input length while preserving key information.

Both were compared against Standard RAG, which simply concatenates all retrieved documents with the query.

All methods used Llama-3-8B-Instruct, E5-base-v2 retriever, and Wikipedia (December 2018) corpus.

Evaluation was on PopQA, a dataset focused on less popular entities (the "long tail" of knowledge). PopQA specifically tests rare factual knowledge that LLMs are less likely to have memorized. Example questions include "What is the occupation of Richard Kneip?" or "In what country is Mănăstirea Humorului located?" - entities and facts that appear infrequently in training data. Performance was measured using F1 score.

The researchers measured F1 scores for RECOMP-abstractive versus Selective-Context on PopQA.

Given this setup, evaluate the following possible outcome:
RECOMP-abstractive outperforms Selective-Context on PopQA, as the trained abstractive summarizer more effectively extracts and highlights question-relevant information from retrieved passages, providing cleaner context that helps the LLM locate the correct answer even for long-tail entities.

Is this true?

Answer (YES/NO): YES